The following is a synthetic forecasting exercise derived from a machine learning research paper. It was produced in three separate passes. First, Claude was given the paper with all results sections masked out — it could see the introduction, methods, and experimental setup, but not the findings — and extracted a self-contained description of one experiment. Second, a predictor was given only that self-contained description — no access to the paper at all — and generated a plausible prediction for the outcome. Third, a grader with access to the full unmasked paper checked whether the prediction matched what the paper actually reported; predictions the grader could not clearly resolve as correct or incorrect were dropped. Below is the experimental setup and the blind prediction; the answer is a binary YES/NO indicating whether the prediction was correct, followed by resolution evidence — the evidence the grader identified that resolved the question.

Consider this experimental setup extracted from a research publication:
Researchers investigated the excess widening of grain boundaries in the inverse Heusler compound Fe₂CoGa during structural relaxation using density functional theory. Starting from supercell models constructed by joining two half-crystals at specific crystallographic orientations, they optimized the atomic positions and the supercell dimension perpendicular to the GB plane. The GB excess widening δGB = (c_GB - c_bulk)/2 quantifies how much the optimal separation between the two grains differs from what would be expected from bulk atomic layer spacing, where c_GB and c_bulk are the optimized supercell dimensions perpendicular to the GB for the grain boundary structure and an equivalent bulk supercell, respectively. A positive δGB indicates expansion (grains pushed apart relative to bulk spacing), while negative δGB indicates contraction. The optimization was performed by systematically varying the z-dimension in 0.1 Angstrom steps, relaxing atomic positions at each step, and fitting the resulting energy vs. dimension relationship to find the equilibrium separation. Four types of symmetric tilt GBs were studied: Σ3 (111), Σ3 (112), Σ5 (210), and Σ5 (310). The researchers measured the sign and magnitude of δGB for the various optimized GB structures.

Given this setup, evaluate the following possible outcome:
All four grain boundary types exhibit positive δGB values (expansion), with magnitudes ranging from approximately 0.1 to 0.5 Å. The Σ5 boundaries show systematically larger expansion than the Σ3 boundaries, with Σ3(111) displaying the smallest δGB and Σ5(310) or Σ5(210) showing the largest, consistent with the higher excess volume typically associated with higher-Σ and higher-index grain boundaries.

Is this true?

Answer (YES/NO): NO